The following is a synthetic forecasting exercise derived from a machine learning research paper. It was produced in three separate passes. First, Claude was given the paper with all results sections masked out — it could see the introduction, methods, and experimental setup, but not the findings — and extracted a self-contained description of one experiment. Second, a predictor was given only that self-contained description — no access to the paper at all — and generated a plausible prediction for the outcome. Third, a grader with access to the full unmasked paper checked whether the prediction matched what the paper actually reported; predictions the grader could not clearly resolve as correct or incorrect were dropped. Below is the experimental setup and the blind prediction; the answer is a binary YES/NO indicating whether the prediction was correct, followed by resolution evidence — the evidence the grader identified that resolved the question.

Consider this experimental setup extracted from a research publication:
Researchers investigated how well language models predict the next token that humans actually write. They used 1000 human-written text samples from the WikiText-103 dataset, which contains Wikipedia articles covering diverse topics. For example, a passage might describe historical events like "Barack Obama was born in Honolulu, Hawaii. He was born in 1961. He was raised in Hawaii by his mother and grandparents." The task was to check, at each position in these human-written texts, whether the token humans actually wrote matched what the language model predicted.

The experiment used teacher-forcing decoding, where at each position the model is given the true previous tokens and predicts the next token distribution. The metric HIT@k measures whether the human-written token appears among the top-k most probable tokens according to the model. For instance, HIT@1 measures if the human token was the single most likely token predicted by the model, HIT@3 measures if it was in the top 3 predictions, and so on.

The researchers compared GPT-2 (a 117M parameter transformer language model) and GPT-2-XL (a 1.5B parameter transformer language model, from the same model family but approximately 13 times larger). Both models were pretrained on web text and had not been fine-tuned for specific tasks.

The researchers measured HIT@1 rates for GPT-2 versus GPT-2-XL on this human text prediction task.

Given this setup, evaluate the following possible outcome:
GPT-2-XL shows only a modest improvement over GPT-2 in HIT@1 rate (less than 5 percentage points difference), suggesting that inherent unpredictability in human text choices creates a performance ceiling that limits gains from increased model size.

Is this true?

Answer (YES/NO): YES